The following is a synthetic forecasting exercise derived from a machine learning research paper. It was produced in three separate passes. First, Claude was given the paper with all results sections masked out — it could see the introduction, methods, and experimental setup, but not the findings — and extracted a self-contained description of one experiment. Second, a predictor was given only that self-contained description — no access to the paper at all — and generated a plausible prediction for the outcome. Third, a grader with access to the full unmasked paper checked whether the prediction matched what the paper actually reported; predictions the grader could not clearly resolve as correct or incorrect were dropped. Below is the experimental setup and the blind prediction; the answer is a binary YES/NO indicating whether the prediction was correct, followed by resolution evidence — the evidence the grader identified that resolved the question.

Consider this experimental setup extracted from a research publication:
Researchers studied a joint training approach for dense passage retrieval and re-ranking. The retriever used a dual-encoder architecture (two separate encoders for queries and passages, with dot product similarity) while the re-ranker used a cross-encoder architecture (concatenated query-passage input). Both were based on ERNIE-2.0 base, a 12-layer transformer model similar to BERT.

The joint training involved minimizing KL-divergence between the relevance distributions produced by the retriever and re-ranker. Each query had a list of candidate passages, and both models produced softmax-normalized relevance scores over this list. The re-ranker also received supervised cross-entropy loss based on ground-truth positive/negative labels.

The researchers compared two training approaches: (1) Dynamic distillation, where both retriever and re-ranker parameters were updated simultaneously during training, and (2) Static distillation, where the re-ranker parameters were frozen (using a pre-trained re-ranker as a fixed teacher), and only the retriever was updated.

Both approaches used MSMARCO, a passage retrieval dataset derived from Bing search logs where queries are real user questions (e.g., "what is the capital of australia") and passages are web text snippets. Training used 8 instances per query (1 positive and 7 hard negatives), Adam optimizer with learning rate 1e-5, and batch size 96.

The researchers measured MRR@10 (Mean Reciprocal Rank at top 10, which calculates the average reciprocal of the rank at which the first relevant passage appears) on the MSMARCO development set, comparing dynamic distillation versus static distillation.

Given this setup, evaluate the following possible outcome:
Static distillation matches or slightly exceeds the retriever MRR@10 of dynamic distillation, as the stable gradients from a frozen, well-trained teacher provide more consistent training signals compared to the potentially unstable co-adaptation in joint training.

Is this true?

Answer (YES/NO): NO